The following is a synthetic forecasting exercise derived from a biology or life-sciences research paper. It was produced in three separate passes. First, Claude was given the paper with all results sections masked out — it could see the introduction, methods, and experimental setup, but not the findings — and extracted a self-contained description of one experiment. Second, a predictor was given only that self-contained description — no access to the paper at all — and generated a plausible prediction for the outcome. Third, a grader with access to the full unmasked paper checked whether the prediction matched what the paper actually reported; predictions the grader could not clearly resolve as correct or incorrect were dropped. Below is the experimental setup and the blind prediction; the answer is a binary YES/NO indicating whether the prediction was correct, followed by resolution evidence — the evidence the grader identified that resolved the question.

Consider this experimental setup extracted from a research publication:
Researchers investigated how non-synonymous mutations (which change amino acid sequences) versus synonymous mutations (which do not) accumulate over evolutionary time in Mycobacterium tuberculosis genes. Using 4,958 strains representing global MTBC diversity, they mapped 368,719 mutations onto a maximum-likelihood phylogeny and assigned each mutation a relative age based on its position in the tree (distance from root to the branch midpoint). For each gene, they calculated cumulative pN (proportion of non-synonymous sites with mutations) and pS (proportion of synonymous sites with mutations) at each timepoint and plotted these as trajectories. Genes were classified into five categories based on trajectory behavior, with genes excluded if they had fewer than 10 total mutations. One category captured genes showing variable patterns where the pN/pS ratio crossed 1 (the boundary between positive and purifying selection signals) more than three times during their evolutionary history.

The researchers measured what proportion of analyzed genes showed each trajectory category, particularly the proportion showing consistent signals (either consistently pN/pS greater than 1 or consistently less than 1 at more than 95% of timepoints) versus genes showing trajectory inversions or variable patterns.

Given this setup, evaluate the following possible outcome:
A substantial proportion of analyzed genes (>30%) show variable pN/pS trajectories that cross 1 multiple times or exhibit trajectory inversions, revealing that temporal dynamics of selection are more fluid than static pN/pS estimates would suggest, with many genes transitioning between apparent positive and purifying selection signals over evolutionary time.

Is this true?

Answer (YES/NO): YES